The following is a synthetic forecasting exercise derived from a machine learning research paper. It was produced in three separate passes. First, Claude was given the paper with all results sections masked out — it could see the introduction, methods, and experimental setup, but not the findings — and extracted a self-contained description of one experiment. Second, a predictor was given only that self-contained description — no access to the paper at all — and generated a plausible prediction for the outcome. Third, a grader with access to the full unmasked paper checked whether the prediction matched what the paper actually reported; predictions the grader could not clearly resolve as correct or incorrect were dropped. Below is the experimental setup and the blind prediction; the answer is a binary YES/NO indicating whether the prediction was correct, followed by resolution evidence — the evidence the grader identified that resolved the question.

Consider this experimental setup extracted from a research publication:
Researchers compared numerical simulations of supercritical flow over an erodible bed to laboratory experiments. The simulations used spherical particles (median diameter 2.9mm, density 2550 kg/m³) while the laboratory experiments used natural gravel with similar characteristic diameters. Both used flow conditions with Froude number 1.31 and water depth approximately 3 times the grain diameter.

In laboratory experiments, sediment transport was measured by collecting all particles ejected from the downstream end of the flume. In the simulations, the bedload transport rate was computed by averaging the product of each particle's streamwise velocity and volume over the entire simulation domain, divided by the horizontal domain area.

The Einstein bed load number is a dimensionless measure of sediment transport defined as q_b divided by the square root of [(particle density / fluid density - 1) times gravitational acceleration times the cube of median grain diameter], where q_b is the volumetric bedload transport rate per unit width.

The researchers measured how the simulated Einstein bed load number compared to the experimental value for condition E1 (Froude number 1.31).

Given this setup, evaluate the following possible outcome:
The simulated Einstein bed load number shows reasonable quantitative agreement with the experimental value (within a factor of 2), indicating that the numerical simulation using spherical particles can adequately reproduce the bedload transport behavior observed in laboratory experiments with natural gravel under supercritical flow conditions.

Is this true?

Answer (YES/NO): YES